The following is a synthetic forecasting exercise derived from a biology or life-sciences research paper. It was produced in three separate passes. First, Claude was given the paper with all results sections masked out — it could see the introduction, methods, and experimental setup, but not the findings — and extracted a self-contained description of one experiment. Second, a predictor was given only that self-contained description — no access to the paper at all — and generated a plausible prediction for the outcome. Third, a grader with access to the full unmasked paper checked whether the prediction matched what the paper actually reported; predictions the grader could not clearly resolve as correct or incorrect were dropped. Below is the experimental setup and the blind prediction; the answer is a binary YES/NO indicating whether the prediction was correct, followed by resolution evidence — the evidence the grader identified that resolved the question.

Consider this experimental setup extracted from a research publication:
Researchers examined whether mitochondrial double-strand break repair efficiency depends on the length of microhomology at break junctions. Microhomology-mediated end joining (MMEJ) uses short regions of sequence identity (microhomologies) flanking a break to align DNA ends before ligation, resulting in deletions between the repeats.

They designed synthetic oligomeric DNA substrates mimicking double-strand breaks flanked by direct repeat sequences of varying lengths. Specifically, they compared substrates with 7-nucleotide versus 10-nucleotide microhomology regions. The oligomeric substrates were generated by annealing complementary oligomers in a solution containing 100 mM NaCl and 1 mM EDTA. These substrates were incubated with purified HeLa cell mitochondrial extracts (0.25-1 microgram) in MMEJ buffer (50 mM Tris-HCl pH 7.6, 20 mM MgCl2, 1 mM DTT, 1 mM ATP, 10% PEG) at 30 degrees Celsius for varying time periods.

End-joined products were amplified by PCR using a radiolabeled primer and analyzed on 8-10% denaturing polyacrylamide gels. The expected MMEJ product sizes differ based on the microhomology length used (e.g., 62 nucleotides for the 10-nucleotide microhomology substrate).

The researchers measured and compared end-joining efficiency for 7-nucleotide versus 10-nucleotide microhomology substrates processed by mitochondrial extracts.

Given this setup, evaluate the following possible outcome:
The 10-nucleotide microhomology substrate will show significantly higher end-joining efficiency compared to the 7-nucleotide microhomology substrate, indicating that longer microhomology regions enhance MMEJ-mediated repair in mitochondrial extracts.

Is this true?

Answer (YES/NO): NO